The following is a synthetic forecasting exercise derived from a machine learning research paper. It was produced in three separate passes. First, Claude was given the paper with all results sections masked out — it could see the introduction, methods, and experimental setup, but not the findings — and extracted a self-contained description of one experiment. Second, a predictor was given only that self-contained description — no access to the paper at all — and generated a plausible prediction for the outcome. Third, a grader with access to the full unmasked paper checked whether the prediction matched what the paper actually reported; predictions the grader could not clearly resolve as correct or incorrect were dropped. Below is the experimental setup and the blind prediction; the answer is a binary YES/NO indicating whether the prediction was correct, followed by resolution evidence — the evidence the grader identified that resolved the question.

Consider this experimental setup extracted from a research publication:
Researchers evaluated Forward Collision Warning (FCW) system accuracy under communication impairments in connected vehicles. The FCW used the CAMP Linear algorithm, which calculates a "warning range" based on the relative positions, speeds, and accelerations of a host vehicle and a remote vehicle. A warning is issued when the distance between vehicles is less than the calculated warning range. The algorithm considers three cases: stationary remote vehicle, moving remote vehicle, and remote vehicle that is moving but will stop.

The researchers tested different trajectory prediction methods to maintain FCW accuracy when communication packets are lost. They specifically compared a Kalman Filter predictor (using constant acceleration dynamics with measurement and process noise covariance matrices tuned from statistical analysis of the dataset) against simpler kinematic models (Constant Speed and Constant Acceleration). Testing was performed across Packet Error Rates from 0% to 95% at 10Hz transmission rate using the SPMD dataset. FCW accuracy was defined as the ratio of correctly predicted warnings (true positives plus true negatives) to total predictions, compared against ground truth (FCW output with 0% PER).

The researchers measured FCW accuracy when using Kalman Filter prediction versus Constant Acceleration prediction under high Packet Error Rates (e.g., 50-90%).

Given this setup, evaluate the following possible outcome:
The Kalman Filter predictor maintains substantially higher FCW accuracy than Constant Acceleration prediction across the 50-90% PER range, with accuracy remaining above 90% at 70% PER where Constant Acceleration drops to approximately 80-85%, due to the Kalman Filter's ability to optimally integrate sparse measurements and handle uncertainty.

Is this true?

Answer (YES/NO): NO